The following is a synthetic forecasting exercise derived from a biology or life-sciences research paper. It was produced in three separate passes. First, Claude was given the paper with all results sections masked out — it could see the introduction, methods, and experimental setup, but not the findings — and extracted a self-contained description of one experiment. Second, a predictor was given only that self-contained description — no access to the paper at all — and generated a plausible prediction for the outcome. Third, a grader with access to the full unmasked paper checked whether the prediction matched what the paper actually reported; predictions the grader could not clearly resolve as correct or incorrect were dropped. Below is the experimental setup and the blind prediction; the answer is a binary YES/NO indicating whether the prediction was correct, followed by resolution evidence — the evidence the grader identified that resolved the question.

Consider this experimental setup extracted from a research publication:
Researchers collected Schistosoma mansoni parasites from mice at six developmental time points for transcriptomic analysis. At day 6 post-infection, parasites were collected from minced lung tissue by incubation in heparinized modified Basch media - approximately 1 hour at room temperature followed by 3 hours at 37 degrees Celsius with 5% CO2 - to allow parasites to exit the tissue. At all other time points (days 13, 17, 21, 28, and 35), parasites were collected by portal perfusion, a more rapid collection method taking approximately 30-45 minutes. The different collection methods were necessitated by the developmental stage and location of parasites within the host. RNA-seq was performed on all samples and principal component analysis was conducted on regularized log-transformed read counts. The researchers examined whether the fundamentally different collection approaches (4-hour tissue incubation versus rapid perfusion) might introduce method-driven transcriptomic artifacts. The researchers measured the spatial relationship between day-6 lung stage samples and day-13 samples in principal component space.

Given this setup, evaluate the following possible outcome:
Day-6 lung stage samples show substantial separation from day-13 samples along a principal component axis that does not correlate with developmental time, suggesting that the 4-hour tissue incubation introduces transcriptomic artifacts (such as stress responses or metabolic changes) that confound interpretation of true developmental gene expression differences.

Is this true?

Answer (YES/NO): NO